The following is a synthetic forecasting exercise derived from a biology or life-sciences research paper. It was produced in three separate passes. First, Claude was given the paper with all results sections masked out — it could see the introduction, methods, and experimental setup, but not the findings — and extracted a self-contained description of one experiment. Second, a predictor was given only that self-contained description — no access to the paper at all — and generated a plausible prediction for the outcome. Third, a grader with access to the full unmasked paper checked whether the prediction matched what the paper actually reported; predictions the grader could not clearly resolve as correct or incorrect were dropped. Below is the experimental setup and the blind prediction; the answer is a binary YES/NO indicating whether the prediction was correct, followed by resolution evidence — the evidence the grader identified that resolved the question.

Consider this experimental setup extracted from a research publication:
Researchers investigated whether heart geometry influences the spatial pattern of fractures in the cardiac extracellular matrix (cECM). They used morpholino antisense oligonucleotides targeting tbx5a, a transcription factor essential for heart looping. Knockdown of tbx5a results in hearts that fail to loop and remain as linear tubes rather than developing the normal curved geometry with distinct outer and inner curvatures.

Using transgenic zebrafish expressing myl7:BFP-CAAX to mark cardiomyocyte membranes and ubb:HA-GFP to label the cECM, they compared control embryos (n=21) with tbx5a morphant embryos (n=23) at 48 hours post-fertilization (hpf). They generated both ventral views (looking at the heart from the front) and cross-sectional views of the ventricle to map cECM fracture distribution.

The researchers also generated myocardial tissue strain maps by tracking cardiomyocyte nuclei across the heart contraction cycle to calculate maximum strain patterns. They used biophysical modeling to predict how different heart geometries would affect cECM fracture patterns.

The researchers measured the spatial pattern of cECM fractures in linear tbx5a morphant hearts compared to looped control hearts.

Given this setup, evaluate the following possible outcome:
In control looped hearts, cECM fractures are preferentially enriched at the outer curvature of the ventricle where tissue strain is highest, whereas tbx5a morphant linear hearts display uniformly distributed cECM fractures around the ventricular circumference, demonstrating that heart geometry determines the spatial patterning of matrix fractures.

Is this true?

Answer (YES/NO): YES